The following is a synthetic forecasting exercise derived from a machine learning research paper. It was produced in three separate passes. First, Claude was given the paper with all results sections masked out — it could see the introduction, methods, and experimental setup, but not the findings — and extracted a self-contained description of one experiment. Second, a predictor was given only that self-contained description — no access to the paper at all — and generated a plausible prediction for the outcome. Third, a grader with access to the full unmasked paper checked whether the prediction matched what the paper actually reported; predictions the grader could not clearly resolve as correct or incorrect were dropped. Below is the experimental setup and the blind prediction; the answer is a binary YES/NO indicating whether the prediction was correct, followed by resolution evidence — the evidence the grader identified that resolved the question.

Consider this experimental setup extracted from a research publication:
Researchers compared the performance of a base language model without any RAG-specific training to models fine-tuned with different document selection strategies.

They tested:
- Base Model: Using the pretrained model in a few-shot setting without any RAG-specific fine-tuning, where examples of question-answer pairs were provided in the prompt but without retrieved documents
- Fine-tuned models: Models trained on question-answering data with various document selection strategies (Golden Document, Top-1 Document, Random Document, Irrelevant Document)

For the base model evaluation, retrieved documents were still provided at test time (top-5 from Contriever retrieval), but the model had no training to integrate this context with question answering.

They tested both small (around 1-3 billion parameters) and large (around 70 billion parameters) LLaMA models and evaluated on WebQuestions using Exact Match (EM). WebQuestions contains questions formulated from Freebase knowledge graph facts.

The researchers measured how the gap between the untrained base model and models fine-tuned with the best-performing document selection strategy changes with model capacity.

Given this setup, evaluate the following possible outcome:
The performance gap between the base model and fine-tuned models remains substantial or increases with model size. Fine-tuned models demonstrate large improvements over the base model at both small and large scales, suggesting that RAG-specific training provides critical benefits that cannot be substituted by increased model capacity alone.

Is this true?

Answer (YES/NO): NO